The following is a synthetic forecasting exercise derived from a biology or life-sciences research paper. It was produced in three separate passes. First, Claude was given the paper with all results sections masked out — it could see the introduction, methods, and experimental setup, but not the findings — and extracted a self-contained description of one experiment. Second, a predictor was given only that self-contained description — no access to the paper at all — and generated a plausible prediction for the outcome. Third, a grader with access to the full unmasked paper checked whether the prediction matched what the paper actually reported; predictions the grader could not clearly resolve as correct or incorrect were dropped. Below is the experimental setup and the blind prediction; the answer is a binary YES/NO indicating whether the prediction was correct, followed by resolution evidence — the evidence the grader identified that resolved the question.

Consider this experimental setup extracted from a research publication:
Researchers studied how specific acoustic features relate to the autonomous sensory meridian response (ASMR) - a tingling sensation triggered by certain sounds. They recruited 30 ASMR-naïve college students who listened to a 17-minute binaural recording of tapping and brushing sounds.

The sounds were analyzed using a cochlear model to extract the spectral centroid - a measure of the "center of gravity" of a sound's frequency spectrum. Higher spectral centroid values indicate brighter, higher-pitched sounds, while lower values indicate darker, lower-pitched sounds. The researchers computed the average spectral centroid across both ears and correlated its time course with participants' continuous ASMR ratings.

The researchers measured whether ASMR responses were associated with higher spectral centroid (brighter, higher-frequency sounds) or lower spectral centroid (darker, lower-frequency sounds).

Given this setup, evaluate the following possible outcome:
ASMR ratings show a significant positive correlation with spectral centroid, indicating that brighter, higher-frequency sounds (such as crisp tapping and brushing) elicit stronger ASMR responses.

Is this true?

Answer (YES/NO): NO